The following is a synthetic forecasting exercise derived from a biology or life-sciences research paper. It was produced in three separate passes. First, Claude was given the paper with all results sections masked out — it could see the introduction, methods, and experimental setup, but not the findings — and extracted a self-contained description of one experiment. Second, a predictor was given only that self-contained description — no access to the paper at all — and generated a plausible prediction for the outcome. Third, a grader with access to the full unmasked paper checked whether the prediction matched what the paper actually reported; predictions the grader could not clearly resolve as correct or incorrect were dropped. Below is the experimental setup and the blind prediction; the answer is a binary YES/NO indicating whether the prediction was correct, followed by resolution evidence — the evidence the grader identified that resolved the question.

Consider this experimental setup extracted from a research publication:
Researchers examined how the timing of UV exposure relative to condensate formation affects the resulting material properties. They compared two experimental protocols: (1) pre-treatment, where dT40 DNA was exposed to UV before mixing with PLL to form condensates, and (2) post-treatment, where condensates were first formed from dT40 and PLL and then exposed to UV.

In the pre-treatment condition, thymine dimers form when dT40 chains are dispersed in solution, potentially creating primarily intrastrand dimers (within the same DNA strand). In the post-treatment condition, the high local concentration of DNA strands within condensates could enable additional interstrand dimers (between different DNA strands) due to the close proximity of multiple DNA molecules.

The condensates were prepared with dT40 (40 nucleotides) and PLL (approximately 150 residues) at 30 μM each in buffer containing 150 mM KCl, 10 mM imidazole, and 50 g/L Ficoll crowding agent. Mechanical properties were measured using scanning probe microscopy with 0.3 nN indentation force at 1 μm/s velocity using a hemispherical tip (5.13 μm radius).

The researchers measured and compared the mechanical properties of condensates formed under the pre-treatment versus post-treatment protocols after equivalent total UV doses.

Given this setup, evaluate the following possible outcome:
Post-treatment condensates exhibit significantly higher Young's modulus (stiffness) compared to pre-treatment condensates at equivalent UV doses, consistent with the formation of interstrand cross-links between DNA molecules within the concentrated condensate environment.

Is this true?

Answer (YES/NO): YES